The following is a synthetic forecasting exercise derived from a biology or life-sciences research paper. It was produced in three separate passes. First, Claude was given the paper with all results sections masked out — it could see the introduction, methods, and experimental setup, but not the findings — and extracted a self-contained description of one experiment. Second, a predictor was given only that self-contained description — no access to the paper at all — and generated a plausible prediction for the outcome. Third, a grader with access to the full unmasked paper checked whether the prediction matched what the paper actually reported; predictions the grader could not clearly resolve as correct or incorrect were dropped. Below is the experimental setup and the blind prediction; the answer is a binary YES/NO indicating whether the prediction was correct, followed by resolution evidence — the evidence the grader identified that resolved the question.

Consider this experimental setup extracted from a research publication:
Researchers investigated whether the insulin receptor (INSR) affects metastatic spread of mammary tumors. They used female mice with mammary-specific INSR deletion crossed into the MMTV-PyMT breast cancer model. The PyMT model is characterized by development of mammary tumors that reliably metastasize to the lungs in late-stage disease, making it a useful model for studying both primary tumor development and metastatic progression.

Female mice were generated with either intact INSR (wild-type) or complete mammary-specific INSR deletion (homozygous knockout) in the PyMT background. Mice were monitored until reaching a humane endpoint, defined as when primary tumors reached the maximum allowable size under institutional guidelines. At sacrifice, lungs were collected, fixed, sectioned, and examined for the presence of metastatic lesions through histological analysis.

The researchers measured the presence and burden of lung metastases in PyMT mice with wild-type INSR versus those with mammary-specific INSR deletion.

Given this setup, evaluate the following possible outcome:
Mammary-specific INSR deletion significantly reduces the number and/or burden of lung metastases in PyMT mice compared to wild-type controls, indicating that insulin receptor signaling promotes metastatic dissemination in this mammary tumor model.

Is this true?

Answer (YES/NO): NO